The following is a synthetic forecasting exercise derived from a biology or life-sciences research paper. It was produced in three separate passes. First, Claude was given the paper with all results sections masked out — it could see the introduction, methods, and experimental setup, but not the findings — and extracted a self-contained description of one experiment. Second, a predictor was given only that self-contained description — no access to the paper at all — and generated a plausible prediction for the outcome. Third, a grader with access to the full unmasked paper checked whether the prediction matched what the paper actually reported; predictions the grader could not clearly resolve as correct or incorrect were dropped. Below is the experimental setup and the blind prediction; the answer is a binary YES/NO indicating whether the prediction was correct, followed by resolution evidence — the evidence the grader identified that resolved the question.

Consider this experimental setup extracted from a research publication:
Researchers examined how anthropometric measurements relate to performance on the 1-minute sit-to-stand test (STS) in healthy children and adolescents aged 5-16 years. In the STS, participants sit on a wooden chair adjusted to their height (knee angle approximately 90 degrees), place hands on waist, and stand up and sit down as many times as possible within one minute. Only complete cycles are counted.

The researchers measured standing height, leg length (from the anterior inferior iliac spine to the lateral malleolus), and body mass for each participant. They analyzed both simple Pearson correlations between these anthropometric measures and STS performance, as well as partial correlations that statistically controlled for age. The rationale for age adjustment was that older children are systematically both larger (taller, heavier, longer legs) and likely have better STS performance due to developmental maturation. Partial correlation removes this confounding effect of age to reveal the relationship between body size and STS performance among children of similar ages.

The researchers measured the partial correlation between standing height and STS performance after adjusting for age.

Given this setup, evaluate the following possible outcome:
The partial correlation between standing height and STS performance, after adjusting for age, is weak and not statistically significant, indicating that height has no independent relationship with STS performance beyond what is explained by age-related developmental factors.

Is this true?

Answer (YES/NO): NO